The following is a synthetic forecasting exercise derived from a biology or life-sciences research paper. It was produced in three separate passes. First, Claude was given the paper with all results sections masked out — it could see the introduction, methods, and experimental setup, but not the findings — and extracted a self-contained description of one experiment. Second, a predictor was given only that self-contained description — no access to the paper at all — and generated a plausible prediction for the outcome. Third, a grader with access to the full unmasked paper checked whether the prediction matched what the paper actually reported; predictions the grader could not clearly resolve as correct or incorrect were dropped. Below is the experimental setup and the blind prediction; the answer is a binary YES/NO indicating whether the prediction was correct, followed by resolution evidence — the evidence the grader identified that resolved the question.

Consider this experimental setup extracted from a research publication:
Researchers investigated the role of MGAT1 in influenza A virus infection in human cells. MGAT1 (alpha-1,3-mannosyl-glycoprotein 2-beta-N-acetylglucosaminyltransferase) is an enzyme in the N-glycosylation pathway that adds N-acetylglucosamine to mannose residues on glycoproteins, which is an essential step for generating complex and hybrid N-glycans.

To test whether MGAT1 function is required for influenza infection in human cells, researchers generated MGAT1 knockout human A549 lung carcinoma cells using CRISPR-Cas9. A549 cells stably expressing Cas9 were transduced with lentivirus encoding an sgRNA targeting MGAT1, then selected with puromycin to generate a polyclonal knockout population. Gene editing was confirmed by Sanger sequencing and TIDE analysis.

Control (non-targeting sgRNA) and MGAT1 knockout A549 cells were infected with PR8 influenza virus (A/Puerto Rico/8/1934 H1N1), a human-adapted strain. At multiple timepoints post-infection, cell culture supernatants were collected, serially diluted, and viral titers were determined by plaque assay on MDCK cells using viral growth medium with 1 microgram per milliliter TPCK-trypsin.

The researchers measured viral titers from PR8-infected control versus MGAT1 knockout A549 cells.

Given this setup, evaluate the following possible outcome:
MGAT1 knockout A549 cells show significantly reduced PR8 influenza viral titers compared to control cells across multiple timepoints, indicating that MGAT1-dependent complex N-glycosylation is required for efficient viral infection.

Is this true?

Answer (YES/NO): NO